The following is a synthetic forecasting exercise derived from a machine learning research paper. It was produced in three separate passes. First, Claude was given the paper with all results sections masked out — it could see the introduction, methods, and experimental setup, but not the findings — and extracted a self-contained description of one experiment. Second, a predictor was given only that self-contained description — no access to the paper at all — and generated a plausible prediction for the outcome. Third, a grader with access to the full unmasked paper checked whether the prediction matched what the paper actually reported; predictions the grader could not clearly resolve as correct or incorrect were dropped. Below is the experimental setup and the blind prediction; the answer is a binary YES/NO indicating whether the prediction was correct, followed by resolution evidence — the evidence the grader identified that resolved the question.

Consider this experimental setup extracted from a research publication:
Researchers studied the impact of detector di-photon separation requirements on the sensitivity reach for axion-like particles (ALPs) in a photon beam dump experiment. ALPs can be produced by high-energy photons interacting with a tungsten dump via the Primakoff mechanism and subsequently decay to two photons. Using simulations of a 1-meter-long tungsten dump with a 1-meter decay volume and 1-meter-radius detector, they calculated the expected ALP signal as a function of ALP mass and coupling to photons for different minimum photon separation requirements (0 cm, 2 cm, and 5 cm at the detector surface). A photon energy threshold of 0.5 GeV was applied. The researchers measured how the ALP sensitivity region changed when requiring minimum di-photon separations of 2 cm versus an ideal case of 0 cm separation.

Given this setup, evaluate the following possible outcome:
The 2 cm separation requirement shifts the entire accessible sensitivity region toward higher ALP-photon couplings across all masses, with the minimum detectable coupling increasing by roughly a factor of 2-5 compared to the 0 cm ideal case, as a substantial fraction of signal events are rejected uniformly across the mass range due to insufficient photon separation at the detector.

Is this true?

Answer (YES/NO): NO